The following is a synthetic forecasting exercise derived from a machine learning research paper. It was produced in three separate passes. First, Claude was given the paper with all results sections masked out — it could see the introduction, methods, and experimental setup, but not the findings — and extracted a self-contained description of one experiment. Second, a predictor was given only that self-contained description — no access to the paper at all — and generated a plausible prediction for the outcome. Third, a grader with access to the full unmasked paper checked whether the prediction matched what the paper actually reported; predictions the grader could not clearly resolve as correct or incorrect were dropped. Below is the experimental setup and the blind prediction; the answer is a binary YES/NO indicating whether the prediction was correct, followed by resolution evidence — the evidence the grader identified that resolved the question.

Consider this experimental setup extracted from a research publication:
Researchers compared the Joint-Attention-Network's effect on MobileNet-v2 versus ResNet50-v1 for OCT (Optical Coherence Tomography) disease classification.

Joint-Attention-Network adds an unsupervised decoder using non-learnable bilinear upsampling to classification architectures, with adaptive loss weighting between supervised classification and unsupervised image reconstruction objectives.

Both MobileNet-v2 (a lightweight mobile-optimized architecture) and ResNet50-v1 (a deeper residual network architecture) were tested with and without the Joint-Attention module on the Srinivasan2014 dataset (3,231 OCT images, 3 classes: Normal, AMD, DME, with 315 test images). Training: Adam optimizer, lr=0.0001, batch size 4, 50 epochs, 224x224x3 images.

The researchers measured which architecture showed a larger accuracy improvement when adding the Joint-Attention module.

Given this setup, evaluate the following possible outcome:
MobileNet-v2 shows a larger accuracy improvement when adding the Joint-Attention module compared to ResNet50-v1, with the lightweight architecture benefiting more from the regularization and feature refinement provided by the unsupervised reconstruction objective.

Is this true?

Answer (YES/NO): NO